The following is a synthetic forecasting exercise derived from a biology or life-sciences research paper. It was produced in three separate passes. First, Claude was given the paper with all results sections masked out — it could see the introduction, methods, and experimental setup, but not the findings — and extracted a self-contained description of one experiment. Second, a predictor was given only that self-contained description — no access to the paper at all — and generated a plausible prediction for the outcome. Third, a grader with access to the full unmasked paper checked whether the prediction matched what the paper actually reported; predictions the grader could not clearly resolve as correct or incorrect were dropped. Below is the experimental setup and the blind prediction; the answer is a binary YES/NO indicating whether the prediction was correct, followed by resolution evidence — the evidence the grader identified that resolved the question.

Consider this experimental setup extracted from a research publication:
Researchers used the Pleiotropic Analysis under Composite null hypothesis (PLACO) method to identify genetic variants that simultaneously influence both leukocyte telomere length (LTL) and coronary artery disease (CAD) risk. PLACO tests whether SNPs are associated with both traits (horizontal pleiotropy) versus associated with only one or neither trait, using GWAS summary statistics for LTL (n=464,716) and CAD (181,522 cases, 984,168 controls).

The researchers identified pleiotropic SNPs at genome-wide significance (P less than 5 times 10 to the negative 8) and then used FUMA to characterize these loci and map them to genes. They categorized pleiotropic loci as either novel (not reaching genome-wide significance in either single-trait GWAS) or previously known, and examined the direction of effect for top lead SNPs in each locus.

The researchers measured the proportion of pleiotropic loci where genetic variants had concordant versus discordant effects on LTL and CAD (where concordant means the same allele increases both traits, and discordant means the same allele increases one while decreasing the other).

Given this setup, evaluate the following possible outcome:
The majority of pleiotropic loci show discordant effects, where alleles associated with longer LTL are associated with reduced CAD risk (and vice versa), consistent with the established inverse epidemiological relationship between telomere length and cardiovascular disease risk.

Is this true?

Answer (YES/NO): NO